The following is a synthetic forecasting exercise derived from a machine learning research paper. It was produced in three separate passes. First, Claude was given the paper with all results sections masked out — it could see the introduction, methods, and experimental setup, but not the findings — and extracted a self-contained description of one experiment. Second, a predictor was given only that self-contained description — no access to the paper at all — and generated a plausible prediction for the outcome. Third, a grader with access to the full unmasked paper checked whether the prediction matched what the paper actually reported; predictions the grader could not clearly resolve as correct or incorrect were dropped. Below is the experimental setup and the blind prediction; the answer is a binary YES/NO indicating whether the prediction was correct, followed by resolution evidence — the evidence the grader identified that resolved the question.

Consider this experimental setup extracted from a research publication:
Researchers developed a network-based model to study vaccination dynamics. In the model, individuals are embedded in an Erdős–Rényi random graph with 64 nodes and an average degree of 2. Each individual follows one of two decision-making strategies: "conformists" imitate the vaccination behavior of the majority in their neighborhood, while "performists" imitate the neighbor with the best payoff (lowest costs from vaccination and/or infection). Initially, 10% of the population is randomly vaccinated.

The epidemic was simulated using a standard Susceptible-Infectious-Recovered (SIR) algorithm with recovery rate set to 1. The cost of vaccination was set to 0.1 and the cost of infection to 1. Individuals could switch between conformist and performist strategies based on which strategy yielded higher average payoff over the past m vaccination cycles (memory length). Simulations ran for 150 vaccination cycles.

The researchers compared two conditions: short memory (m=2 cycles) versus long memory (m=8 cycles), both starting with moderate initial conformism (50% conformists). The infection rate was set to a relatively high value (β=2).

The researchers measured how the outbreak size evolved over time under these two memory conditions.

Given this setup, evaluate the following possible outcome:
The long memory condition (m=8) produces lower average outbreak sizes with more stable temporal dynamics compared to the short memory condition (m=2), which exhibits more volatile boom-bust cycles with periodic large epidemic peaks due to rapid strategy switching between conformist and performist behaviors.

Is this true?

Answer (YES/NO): NO